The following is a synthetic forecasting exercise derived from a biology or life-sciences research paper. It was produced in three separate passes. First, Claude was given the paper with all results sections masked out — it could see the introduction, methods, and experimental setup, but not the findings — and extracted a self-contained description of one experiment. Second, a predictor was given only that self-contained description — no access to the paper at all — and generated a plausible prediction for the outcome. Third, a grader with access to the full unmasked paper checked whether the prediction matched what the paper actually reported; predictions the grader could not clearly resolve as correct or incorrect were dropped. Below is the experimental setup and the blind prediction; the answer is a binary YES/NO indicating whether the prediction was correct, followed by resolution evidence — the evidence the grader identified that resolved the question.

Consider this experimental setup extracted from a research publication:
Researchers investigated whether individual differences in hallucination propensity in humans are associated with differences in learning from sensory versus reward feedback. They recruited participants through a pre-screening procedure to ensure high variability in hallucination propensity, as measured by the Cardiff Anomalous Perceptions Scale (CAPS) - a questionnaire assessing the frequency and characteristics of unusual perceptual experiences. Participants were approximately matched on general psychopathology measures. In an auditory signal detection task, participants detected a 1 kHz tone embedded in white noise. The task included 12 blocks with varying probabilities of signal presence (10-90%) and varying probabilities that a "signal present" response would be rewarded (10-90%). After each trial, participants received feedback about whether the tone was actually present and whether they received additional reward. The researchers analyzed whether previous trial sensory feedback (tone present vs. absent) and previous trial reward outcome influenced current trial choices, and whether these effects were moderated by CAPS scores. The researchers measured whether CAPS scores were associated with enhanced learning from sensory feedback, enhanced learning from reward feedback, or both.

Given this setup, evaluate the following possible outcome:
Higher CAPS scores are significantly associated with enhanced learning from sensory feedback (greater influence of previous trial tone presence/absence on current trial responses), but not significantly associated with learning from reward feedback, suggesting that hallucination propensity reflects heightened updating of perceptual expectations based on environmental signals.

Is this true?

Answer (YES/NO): YES